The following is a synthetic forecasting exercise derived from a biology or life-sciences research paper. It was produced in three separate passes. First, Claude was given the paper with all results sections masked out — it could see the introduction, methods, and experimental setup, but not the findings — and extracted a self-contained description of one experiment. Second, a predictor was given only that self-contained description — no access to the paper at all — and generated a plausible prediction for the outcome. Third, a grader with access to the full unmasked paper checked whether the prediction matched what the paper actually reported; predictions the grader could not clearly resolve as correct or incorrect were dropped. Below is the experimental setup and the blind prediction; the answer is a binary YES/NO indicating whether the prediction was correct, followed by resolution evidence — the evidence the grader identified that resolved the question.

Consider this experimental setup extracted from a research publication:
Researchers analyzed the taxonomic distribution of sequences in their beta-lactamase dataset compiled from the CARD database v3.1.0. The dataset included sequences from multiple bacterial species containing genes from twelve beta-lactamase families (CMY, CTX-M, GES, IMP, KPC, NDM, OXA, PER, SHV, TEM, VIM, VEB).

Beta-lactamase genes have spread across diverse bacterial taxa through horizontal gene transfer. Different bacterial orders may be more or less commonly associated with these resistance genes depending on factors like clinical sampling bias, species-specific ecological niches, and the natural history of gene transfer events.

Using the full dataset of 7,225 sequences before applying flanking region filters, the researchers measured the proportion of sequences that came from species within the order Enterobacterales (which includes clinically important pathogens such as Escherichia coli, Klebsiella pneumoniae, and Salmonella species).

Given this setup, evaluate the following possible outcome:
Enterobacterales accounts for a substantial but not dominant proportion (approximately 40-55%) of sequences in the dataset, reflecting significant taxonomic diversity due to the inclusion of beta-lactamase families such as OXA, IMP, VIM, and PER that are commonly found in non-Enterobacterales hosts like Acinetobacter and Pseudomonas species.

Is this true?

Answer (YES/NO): NO